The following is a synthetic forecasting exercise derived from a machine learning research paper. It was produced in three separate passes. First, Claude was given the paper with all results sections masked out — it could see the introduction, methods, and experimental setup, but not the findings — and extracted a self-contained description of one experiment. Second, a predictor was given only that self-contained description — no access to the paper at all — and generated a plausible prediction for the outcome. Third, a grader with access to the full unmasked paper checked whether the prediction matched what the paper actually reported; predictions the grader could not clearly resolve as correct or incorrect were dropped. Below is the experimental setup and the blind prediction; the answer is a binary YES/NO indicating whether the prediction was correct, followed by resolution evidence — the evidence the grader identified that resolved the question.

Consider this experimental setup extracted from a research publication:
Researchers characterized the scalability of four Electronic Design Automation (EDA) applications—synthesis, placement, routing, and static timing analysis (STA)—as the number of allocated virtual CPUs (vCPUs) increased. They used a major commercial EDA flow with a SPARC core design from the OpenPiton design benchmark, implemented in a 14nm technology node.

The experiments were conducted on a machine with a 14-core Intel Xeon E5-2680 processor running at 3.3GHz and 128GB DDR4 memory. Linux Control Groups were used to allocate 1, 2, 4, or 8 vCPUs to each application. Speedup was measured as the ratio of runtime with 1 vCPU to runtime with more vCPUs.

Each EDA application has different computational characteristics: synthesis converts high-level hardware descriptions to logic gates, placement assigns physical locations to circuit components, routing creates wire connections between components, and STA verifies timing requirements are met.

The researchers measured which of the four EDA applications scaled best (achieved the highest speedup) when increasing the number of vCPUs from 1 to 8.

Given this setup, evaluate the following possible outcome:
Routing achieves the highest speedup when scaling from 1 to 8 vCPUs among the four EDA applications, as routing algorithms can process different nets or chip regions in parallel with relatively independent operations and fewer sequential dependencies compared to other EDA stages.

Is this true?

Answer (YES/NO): YES